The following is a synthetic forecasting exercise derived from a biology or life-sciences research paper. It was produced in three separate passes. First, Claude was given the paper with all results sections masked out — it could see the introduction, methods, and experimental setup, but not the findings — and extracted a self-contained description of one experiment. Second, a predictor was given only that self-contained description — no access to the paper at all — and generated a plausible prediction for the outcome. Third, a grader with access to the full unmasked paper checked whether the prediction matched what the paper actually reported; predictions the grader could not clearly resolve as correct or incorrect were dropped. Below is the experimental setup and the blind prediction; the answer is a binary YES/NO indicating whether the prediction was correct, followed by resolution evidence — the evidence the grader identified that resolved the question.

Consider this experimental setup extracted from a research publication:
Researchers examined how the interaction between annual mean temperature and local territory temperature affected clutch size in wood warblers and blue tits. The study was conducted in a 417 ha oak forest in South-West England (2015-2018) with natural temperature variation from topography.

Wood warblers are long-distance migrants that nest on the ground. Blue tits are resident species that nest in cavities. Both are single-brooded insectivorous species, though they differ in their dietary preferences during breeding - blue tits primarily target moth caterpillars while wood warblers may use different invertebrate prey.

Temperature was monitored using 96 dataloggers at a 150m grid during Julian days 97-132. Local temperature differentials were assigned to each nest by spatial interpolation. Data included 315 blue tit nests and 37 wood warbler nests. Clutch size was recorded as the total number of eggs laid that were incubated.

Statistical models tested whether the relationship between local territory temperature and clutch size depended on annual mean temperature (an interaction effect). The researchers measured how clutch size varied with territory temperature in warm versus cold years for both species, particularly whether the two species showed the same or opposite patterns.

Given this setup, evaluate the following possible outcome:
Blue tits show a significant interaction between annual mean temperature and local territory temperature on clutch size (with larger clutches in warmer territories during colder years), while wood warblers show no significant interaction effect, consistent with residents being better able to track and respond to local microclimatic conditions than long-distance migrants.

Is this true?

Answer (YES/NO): NO